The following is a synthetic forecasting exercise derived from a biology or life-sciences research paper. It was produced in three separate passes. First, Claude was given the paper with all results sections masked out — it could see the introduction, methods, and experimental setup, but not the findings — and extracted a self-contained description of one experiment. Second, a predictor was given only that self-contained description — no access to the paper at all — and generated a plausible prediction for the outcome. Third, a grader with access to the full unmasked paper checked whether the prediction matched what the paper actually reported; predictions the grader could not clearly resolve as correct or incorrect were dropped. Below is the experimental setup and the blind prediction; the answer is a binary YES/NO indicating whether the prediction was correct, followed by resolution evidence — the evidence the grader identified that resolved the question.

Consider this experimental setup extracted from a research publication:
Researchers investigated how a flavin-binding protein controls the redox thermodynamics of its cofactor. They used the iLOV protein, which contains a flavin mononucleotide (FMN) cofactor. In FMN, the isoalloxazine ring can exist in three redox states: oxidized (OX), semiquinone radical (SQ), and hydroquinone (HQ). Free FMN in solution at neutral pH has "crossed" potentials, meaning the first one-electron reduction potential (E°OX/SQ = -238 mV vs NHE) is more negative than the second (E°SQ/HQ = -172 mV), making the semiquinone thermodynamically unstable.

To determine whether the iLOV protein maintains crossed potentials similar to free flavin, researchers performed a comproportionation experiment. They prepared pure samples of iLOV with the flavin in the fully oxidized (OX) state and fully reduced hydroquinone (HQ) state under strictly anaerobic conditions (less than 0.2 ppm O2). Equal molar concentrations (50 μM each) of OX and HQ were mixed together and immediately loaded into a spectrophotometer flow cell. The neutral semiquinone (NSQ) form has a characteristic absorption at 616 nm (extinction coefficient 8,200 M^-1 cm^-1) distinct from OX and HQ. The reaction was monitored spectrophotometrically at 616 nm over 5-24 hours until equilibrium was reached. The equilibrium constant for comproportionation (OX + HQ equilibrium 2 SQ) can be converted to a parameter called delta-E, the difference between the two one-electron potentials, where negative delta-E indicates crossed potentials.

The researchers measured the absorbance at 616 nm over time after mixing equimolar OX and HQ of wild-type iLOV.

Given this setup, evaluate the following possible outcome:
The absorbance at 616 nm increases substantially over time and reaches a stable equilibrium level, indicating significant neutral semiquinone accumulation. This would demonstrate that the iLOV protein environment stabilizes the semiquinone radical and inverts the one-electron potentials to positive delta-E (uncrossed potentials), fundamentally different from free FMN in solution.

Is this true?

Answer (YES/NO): NO